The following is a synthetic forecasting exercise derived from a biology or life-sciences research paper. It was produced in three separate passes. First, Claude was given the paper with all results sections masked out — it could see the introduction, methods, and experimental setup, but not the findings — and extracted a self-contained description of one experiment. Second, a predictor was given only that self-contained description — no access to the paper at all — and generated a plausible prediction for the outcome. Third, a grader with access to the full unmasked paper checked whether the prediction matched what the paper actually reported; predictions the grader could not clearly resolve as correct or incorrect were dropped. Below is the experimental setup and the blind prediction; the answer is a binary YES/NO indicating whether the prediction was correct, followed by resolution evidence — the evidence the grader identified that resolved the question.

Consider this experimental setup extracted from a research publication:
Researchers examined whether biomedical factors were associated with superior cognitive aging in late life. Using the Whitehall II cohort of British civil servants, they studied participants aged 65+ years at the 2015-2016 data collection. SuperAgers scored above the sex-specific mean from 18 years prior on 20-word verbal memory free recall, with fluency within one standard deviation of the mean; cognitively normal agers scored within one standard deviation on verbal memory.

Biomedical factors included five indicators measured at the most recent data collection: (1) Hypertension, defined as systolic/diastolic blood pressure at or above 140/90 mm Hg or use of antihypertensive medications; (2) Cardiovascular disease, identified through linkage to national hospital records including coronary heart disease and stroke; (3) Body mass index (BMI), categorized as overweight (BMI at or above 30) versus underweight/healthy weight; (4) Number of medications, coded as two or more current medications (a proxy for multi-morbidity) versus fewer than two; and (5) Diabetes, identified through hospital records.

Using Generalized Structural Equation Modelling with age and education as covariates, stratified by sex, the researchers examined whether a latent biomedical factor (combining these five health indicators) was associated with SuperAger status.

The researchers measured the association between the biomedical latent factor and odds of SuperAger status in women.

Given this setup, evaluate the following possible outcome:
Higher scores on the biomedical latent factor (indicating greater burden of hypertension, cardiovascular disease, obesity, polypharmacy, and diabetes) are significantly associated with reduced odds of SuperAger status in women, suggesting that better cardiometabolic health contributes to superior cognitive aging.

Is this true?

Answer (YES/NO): NO